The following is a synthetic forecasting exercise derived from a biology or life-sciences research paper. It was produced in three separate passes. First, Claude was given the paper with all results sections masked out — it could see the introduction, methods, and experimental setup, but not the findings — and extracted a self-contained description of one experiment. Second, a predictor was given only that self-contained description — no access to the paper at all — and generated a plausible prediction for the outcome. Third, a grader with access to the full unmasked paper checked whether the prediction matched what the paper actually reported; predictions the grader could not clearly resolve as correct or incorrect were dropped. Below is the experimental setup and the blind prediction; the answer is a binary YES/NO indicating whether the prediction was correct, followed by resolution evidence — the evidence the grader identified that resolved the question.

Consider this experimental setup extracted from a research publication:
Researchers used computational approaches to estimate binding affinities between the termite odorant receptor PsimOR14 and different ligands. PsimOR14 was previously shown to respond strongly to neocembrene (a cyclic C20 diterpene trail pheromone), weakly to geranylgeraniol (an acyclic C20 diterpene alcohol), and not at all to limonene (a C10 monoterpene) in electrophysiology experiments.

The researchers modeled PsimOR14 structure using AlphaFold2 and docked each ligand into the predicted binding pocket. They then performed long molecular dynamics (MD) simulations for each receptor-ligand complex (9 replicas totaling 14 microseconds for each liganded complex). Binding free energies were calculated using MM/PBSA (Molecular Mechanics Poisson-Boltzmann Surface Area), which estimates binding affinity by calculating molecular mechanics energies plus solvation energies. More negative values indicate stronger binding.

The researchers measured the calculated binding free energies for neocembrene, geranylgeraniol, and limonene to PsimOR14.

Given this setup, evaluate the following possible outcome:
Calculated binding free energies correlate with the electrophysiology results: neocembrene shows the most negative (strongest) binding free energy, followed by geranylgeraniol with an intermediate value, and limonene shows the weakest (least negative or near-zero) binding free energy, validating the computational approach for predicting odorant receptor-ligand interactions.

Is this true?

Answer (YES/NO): NO